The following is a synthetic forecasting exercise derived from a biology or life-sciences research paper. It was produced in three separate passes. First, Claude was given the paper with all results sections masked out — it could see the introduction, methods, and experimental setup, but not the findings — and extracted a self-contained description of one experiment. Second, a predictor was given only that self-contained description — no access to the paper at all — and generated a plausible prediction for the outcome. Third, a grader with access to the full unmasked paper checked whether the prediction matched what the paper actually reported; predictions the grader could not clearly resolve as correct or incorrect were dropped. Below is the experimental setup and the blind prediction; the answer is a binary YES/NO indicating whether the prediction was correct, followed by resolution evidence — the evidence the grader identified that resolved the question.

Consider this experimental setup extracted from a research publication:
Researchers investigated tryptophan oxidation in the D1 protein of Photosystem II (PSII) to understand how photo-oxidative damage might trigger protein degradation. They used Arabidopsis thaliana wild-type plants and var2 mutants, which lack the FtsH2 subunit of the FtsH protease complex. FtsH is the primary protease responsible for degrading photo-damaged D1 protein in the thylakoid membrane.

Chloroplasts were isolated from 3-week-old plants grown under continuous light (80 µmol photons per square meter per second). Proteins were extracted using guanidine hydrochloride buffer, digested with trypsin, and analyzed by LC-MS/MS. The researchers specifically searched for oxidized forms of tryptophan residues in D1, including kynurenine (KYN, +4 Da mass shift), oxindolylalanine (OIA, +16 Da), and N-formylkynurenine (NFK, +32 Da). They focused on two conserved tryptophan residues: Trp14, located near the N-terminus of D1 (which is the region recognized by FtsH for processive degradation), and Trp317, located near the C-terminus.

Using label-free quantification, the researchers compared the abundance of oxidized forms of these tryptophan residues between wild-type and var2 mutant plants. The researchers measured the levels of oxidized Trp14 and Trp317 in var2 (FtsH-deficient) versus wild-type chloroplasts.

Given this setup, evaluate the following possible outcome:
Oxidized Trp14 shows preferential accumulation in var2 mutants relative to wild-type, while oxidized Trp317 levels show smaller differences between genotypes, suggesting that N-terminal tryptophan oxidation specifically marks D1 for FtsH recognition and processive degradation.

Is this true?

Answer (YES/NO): YES